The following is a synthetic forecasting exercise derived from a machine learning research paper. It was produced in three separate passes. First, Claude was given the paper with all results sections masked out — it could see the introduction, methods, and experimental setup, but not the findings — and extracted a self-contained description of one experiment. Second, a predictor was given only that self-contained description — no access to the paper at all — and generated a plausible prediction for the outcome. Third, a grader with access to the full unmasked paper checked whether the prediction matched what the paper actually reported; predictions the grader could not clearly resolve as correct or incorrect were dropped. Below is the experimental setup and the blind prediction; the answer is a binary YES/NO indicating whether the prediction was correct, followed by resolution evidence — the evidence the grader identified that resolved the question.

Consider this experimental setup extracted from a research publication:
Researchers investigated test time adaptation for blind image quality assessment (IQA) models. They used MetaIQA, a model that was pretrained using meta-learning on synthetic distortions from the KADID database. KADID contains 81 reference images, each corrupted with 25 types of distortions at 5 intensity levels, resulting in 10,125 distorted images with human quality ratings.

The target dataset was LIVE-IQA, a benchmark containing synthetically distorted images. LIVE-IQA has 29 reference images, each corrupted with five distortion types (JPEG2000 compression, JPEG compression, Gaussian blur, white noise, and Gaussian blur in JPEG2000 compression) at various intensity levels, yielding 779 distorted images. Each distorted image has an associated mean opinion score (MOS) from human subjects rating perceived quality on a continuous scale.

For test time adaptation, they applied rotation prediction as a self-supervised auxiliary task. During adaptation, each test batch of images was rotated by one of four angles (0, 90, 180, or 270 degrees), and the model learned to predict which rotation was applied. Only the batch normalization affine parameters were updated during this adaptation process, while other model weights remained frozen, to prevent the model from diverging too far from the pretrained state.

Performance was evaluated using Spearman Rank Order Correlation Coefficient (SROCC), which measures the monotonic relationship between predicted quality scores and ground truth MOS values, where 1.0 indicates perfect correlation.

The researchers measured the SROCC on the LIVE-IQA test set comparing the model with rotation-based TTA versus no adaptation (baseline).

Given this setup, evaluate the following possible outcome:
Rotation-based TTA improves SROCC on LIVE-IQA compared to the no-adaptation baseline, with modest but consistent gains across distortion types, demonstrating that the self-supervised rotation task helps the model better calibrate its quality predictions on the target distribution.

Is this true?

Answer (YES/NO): NO